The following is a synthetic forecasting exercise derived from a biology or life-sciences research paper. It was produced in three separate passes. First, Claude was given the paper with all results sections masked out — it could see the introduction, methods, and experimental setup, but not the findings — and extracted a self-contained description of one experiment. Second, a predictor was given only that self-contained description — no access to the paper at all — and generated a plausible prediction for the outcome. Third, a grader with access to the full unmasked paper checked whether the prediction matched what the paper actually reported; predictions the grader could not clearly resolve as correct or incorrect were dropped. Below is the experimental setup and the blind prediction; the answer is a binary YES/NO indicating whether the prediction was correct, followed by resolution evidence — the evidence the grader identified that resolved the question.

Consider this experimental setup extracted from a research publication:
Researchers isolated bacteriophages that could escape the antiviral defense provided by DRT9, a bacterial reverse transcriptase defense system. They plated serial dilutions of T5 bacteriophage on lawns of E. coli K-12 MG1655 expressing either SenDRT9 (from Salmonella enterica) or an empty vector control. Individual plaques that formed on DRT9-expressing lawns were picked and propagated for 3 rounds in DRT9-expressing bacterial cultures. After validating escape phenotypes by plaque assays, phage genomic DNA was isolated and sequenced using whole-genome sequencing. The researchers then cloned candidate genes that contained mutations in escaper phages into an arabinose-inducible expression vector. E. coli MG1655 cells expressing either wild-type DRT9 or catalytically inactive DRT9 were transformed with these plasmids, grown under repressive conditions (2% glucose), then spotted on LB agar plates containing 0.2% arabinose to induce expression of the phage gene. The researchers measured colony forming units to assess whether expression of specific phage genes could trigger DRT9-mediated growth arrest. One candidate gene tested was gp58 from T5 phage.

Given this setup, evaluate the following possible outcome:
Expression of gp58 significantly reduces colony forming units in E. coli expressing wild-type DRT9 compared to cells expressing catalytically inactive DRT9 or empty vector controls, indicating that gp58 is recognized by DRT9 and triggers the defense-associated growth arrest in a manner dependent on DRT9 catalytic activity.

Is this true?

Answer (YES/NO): YES